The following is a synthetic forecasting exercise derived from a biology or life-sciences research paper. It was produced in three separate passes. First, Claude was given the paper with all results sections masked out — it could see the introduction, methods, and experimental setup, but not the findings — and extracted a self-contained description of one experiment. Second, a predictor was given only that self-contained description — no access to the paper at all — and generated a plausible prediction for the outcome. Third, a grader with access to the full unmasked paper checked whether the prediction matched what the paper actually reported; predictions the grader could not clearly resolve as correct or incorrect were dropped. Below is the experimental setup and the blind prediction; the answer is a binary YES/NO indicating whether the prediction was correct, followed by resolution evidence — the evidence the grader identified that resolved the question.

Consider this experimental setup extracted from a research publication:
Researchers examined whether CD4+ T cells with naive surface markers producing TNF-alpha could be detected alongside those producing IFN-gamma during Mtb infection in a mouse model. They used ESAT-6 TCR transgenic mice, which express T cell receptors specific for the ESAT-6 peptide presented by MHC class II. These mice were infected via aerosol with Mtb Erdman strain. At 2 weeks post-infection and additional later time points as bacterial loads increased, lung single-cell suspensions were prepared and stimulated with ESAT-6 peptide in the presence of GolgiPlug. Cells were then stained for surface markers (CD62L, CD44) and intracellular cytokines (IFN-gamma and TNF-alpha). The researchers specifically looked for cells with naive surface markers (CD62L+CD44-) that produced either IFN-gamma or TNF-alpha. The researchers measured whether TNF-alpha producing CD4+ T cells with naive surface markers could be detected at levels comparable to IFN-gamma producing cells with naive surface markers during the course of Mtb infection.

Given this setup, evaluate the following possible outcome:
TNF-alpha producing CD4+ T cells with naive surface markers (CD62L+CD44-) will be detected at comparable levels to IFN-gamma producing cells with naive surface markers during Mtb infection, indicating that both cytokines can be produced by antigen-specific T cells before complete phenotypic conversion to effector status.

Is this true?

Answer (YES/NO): NO